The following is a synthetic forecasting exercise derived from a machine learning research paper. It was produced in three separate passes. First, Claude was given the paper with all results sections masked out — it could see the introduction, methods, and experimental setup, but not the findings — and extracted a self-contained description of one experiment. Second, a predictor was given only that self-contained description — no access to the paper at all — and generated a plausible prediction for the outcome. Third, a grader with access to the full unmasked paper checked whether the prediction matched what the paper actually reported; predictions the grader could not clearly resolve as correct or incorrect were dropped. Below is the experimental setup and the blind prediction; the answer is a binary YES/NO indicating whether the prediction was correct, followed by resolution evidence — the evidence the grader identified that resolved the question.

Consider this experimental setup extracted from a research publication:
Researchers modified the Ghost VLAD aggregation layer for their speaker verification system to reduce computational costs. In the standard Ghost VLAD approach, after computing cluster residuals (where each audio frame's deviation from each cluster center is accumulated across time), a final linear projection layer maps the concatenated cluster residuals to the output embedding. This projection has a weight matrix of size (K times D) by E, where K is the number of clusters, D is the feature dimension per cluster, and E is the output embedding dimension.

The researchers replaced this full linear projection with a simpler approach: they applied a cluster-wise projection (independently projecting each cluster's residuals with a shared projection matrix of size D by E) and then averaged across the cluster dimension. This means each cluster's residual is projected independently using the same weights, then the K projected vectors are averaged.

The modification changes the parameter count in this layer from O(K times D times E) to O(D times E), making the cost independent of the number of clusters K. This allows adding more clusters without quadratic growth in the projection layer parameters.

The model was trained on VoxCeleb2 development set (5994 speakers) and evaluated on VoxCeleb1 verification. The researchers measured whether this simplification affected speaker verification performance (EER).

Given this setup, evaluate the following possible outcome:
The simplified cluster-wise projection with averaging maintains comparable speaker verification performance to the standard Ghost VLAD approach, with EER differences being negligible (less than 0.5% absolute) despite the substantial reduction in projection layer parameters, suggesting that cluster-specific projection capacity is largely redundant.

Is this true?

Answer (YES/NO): YES